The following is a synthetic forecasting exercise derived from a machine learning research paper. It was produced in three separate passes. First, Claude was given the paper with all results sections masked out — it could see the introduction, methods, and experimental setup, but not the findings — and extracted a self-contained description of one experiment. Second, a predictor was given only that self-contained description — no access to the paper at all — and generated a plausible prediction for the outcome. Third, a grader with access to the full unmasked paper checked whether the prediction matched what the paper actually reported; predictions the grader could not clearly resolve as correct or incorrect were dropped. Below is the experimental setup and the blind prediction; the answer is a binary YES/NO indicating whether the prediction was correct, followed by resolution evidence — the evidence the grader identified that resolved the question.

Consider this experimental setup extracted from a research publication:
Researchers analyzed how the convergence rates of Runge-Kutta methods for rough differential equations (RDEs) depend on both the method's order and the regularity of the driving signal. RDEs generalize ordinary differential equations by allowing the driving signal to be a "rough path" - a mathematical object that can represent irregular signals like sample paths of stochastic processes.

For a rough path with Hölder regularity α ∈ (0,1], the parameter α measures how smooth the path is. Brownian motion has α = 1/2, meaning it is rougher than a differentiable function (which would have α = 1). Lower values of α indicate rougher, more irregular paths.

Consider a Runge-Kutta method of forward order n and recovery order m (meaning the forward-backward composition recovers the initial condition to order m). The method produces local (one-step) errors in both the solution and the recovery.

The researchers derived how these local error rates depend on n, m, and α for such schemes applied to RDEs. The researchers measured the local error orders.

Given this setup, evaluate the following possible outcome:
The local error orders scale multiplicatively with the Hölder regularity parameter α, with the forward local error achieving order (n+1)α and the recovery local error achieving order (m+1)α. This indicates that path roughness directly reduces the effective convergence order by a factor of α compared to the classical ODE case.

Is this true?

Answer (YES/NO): YES